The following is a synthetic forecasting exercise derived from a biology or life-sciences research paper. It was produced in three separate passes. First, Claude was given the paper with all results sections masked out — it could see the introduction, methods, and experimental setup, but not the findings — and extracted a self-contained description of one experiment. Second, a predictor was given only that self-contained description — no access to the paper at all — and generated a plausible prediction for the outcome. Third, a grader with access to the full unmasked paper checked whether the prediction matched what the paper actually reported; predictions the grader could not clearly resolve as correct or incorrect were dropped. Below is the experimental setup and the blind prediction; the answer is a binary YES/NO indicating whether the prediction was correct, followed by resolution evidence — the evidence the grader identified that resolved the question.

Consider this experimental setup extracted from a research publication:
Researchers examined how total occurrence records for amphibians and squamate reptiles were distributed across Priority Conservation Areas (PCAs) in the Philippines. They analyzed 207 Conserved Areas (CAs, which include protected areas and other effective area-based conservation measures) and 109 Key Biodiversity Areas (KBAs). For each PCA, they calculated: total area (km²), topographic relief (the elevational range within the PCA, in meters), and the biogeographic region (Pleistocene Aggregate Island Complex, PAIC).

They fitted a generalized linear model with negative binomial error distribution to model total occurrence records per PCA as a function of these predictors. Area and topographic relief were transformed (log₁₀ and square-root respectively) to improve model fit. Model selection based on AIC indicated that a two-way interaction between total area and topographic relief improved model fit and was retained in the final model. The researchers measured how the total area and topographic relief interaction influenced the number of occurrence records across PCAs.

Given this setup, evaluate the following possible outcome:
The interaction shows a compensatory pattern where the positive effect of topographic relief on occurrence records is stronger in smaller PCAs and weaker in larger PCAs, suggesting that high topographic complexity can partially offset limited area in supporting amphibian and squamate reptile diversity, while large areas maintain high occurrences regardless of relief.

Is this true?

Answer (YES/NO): NO